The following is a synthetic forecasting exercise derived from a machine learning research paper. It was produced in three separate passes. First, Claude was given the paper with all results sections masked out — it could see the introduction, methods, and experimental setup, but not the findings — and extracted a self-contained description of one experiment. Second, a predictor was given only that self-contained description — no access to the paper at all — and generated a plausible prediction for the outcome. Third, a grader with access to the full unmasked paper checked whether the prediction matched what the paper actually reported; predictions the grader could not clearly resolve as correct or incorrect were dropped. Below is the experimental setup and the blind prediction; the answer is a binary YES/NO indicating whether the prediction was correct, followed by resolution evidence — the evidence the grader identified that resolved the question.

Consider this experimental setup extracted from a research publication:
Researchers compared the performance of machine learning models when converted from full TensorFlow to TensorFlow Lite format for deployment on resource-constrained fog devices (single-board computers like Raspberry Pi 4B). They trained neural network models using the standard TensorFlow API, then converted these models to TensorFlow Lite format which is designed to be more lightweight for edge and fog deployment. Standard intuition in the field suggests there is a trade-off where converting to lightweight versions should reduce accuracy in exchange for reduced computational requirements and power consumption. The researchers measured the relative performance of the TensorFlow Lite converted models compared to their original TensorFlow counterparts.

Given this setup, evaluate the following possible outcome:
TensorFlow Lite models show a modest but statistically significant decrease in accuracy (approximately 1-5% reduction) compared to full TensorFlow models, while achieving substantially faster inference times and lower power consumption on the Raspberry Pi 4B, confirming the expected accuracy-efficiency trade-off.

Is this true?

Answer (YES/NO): NO